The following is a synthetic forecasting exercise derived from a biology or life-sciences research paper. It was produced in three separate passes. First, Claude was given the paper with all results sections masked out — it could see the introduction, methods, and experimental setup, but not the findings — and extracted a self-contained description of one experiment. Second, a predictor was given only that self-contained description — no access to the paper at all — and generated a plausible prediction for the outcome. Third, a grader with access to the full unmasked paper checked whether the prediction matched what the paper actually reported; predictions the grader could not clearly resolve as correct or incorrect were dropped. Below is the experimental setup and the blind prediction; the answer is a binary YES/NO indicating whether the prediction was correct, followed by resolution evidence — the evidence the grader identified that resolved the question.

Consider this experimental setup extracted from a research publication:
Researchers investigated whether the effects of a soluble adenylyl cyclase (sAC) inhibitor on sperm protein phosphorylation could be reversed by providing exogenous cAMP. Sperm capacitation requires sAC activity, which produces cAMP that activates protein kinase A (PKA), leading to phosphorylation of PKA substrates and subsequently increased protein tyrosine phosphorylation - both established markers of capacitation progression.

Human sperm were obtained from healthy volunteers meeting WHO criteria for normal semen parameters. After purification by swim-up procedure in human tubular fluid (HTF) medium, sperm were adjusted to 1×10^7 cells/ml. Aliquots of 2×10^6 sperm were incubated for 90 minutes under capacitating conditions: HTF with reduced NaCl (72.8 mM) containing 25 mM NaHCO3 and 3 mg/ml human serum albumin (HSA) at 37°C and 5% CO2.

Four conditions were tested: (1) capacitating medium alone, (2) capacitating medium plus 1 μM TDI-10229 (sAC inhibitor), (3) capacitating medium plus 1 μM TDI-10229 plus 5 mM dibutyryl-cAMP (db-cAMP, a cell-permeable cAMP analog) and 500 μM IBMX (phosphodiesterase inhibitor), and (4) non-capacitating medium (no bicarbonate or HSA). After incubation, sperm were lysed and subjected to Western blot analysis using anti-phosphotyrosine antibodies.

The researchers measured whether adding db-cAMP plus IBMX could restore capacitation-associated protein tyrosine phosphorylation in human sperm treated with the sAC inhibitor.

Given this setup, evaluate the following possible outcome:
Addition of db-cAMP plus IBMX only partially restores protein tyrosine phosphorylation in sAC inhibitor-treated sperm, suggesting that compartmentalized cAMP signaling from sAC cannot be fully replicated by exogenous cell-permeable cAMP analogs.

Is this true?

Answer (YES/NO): NO